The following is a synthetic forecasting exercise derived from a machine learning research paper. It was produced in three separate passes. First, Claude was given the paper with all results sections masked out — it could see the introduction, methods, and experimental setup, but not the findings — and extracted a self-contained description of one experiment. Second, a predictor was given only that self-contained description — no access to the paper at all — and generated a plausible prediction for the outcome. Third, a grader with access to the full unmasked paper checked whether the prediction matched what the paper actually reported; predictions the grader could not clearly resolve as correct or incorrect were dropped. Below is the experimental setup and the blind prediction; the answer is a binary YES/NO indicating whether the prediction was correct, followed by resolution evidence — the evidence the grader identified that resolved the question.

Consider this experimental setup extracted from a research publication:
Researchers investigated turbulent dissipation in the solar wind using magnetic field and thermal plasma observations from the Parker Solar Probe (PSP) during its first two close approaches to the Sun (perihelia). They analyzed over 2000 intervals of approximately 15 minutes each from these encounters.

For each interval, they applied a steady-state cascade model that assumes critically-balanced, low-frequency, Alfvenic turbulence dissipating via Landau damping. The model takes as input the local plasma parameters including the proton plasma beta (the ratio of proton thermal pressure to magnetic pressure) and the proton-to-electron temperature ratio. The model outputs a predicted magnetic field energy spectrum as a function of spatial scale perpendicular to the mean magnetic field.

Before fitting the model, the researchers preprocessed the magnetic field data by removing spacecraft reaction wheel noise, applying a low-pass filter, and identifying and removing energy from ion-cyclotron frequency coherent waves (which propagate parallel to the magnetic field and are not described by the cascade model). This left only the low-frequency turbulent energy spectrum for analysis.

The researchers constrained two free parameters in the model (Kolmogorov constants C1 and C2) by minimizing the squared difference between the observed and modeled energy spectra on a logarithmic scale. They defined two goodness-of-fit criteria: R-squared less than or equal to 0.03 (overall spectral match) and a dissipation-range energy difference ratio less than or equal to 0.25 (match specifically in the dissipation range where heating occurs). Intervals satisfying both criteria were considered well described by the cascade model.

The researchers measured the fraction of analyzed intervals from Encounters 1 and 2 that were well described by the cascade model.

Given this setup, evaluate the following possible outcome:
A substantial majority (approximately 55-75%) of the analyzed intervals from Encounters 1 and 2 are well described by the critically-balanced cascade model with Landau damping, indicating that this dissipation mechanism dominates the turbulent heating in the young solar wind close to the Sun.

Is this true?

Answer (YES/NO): NO